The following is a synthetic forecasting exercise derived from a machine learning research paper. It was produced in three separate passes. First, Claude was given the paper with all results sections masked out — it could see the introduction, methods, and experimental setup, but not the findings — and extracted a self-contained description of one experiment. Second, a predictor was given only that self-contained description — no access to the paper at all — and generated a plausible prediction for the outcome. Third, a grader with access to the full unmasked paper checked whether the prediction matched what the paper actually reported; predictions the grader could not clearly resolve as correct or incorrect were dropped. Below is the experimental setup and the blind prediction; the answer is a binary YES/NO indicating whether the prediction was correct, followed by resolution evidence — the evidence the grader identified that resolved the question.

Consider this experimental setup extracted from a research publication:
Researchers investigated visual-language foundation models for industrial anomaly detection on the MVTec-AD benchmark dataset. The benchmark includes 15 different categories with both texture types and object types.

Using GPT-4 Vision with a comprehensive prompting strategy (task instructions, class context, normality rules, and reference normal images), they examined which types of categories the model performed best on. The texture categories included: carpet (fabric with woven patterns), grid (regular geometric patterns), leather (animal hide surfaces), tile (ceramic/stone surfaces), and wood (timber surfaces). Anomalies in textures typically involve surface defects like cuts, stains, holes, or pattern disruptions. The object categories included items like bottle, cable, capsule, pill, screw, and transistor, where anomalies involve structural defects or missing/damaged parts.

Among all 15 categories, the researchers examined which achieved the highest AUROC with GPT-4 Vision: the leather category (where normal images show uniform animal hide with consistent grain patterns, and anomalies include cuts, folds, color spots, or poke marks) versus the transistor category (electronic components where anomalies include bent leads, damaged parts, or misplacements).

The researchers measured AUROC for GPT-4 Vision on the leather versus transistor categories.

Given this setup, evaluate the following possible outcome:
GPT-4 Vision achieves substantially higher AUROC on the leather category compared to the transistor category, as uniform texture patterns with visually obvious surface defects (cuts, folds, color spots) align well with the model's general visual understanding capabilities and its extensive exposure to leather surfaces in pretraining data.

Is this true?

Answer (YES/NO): YES